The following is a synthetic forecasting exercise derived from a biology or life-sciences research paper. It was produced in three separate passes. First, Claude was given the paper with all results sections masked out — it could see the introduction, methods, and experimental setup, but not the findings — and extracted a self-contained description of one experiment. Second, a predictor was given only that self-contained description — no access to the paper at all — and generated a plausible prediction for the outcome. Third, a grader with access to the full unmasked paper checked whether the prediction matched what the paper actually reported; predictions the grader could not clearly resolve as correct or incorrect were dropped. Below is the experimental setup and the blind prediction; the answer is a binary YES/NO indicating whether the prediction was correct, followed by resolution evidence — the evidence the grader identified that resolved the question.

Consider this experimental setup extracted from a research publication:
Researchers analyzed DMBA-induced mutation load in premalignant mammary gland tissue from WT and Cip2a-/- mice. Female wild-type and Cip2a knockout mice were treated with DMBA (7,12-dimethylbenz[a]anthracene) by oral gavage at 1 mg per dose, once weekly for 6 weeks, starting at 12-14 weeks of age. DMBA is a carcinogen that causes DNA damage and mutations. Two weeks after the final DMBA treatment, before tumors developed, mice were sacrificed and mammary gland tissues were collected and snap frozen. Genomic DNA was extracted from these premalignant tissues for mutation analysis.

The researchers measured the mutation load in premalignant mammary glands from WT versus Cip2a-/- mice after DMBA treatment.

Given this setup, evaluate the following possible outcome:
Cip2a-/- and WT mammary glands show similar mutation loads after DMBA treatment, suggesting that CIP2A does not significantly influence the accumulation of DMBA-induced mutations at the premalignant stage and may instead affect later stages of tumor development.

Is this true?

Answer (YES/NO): YES